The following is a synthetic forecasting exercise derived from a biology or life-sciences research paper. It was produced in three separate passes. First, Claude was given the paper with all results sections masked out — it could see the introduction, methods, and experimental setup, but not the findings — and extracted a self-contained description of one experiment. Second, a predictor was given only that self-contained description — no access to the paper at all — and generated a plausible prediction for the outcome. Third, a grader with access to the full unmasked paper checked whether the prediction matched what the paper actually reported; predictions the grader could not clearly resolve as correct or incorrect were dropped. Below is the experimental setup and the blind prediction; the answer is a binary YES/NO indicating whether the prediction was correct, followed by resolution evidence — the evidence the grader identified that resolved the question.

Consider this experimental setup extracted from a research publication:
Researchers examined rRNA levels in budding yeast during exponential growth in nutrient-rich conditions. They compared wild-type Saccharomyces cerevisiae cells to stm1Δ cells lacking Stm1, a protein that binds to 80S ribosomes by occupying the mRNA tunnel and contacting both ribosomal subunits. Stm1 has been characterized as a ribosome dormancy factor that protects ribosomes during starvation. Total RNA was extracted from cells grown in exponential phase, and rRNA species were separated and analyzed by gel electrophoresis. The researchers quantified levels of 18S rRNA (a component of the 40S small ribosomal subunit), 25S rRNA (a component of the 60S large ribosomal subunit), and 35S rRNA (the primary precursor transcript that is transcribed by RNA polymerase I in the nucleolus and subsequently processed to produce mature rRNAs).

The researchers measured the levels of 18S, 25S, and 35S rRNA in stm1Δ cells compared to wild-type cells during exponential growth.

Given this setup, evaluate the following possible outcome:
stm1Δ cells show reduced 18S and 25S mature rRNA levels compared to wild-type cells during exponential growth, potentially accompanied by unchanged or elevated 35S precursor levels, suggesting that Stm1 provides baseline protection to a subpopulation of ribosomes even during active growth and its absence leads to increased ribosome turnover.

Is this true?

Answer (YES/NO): NO